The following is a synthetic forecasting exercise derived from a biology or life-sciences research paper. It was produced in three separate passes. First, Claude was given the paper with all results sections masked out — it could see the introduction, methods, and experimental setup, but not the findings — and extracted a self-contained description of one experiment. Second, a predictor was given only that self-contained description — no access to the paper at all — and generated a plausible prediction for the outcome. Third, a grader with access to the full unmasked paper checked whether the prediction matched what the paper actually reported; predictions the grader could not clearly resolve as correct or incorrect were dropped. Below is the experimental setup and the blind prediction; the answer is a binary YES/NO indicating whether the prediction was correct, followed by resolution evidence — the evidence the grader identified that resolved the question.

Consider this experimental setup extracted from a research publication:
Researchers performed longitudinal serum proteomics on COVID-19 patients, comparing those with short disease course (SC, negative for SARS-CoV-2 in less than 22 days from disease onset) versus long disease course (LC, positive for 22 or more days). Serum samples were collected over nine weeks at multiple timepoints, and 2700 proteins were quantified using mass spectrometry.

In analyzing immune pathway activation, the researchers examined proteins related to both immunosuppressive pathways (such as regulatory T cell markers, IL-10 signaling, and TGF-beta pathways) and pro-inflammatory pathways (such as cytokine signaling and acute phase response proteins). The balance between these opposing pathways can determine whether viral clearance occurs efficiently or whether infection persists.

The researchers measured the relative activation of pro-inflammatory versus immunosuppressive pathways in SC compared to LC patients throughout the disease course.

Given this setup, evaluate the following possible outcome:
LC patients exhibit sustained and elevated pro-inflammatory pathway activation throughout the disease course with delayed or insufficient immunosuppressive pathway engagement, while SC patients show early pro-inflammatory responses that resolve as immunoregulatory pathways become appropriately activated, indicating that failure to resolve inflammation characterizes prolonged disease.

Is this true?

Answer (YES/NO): NO